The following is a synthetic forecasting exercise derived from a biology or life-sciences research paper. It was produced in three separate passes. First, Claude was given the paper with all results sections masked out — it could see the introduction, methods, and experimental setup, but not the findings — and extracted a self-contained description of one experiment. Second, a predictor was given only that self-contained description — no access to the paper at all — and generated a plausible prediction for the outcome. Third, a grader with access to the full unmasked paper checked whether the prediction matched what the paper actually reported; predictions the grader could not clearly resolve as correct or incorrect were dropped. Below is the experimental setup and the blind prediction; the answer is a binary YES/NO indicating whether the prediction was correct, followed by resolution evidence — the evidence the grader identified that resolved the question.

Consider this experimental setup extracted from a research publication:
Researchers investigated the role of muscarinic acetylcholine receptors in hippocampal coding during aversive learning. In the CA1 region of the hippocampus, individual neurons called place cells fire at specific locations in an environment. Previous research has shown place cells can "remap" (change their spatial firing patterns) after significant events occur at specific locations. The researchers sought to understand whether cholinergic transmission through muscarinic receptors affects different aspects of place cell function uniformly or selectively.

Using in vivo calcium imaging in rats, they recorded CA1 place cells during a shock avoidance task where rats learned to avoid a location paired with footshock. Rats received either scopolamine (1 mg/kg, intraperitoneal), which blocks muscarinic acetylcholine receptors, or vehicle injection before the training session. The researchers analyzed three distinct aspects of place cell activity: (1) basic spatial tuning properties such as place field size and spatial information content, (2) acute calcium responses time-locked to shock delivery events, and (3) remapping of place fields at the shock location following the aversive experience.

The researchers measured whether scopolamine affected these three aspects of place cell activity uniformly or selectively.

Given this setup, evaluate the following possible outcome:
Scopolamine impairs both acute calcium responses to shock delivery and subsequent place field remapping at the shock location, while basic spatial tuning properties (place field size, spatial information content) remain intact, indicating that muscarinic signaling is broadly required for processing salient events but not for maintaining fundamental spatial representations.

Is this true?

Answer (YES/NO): NO